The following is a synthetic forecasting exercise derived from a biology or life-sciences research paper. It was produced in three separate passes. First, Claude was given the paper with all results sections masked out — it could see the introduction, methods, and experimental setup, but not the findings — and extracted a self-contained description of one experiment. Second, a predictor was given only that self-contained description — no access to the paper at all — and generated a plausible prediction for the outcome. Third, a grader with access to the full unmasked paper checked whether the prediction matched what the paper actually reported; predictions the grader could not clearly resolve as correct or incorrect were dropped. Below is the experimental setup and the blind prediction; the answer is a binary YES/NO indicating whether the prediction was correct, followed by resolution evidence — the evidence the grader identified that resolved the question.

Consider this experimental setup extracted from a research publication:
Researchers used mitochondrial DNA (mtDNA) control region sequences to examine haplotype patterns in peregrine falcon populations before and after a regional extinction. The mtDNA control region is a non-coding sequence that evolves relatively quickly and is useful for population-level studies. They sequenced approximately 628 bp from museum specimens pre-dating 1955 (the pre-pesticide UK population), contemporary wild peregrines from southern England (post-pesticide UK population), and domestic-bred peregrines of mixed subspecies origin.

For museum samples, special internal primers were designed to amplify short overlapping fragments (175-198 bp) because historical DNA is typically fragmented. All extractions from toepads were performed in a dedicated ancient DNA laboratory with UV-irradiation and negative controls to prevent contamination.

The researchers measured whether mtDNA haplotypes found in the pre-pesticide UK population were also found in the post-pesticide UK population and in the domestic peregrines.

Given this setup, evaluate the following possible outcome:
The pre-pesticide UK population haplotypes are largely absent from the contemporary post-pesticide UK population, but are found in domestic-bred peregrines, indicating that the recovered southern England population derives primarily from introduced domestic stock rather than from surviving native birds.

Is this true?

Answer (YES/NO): NO